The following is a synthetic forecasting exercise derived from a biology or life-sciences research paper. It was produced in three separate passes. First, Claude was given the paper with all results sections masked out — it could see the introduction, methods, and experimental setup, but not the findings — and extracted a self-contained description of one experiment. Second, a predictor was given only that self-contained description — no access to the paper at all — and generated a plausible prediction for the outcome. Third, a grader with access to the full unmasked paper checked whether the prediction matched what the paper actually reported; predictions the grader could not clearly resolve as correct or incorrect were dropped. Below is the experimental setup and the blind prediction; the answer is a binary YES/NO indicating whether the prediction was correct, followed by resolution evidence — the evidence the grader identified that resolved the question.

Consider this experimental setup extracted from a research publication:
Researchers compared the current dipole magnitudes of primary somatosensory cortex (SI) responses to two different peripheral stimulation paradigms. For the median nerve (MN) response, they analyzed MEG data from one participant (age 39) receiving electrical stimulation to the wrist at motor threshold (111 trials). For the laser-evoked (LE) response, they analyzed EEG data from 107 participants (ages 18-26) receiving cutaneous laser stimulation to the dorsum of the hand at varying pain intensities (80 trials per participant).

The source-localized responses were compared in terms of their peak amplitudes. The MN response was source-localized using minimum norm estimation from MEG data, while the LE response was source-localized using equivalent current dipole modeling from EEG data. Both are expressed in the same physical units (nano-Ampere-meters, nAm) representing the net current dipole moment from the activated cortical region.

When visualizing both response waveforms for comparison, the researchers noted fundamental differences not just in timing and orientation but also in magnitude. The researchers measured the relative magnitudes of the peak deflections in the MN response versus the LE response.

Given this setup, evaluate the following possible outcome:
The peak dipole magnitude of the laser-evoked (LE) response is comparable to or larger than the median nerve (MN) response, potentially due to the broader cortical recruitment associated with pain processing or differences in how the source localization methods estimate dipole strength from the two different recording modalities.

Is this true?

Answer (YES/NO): YES